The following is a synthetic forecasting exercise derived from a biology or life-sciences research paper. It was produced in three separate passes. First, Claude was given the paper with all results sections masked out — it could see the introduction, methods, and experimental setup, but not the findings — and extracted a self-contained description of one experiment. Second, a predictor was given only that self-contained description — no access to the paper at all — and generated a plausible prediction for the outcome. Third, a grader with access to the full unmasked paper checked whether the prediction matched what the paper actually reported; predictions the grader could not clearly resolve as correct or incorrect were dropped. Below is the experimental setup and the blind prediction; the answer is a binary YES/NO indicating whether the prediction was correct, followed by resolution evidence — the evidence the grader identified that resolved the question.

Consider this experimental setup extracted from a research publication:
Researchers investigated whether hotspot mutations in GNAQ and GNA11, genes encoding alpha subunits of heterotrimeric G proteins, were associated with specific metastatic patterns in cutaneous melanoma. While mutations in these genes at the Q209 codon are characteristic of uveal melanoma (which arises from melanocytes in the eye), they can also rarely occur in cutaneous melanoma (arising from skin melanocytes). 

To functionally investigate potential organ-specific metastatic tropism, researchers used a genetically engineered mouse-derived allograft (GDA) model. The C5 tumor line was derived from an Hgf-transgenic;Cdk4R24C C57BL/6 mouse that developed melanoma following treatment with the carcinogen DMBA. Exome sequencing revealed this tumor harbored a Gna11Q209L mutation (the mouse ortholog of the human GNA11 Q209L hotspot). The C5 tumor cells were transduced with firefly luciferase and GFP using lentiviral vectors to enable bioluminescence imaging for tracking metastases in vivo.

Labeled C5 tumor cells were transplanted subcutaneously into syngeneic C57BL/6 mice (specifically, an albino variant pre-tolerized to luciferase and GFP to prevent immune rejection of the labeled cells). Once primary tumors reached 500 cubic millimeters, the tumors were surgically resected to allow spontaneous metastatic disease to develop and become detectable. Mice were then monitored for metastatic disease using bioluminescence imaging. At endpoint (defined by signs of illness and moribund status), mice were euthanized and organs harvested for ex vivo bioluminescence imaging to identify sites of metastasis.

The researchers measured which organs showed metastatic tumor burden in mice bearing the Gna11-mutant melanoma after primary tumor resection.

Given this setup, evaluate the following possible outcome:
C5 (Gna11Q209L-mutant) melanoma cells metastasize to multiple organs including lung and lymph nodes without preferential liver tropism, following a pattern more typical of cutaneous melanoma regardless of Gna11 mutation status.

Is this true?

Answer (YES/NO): NO